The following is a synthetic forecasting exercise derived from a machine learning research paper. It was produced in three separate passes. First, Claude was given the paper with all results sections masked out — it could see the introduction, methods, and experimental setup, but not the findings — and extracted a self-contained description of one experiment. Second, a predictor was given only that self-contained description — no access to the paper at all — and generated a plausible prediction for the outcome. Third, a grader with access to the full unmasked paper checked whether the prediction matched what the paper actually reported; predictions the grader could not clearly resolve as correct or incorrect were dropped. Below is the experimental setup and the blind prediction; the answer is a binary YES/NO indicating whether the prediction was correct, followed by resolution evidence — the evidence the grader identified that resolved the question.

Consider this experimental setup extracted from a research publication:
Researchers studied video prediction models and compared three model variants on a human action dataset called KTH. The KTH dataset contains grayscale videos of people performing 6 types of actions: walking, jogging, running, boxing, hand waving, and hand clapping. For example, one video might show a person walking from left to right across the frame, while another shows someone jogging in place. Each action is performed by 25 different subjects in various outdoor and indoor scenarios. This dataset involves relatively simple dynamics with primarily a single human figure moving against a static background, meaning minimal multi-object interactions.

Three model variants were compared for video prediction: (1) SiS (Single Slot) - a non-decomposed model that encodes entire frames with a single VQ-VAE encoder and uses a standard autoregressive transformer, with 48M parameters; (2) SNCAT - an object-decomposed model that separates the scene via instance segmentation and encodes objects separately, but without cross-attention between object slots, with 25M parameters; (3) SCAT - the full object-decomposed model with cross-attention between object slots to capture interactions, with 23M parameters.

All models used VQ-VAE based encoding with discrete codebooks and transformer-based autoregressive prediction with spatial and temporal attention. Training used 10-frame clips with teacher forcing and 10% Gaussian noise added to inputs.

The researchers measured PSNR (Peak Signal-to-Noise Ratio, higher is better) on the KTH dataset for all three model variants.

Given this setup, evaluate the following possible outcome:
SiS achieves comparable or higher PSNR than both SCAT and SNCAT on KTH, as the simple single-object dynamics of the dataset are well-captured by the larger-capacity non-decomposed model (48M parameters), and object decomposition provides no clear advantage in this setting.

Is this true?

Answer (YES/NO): NO